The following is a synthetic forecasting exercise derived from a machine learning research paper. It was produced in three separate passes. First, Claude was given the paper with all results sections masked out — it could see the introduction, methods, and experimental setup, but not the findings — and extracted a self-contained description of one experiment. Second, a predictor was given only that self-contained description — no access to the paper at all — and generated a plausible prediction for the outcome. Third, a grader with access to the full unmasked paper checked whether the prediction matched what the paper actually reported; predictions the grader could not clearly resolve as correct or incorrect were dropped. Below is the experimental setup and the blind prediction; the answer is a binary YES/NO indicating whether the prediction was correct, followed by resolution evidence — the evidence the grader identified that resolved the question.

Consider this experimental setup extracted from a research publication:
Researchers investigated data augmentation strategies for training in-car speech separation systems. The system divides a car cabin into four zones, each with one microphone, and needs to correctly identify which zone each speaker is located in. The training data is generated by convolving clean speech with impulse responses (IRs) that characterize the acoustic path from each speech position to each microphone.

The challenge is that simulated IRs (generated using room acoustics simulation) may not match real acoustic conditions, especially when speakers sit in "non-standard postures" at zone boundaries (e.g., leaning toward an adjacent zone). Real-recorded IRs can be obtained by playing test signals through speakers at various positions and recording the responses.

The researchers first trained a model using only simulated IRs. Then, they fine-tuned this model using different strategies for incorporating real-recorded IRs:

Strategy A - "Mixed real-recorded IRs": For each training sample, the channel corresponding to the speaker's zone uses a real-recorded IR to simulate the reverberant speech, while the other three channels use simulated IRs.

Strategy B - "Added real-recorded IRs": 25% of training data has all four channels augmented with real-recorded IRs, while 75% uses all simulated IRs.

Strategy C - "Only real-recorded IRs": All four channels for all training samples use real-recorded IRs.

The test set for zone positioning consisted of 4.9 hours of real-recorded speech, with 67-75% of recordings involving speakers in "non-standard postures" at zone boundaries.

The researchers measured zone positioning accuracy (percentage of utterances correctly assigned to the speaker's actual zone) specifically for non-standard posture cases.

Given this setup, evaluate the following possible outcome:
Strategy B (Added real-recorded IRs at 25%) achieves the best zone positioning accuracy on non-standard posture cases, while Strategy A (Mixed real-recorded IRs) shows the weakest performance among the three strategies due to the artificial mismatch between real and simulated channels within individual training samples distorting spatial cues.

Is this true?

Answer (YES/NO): NO